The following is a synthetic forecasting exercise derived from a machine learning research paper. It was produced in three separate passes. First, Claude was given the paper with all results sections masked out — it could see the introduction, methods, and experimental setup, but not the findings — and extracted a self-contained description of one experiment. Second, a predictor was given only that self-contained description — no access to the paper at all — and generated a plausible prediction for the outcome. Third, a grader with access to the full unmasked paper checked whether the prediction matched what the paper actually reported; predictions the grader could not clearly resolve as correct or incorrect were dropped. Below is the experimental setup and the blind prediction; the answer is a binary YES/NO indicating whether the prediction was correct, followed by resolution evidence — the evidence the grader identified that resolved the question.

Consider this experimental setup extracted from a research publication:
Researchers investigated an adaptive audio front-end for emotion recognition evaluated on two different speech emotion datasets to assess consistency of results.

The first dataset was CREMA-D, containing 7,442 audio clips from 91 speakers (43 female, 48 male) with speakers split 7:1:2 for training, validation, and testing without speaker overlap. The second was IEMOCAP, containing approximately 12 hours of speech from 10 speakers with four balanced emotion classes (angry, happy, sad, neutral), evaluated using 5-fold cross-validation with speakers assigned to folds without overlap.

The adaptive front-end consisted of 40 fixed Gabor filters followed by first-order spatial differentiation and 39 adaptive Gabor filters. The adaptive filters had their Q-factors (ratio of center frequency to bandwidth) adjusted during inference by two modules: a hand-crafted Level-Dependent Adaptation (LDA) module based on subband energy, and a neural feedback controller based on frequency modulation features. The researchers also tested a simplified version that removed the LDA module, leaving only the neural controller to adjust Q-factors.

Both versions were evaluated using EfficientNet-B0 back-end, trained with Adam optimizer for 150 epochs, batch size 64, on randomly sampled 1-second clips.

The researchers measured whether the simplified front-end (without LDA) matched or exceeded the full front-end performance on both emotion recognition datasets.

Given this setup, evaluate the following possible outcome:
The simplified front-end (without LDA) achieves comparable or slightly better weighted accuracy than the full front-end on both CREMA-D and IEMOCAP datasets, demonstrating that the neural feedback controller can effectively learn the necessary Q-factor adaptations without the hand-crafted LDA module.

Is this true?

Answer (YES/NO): YES